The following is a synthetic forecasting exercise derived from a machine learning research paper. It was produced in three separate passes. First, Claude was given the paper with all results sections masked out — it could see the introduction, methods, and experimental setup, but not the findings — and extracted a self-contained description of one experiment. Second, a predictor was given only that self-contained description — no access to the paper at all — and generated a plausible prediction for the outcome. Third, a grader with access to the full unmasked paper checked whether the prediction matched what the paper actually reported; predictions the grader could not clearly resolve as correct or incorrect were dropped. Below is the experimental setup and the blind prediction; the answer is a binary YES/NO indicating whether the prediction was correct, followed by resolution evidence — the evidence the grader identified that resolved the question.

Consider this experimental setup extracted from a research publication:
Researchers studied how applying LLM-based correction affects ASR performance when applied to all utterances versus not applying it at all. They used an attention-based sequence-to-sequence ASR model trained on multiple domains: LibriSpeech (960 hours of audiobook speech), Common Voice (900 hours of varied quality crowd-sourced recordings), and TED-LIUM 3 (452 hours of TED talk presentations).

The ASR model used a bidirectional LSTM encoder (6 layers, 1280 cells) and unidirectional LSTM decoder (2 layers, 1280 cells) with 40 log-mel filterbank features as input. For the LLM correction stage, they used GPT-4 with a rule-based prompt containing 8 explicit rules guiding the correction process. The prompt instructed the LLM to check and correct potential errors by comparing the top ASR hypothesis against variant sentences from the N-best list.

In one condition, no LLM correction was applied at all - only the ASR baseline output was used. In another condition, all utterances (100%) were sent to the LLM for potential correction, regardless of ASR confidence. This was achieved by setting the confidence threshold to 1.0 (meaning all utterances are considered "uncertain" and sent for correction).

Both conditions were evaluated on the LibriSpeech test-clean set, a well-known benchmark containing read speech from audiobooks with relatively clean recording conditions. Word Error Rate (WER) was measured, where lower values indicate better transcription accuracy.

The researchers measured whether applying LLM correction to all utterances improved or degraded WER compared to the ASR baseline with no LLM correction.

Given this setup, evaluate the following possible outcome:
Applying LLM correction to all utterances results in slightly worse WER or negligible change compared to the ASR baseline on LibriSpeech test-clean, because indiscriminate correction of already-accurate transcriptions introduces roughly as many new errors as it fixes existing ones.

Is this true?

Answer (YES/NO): NO